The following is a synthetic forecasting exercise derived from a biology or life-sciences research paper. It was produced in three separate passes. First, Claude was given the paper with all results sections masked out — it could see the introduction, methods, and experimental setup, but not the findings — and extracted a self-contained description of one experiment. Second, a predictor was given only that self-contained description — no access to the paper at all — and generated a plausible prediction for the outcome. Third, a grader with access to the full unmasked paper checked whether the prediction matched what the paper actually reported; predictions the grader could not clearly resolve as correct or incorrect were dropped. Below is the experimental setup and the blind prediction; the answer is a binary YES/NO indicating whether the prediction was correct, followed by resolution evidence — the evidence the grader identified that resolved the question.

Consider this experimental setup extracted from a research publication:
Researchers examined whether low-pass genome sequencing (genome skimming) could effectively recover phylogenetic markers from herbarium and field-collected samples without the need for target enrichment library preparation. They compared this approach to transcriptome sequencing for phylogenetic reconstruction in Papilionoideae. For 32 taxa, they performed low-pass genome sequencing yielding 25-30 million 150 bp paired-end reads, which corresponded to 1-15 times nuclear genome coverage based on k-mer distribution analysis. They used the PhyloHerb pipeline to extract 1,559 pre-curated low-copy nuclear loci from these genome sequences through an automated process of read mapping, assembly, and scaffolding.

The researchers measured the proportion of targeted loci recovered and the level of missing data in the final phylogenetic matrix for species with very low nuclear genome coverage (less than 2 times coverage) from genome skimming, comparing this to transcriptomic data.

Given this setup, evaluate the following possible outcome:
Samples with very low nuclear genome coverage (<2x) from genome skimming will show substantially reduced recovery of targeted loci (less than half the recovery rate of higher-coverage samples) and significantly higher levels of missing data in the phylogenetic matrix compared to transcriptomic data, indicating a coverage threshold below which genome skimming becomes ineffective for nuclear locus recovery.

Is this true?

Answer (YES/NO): NO